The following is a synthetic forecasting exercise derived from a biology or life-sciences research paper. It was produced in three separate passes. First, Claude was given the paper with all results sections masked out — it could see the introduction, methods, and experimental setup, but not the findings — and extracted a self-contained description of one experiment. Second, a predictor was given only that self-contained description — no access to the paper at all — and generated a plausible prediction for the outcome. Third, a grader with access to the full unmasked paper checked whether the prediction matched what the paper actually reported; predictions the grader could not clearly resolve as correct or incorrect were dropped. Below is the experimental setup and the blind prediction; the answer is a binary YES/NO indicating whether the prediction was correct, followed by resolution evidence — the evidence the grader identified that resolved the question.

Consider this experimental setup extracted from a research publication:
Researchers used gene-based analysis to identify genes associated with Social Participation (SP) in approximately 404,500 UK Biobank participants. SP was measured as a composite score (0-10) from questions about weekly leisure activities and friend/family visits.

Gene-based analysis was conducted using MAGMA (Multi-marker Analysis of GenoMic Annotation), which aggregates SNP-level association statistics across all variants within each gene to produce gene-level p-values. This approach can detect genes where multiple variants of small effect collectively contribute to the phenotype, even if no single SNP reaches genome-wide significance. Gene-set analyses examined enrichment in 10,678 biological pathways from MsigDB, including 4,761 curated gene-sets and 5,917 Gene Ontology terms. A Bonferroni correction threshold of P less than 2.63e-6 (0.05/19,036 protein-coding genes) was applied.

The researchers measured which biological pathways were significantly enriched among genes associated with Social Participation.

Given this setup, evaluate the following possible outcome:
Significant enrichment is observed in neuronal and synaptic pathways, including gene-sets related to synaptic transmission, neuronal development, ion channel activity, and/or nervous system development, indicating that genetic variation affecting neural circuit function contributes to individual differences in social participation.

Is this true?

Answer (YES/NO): YES